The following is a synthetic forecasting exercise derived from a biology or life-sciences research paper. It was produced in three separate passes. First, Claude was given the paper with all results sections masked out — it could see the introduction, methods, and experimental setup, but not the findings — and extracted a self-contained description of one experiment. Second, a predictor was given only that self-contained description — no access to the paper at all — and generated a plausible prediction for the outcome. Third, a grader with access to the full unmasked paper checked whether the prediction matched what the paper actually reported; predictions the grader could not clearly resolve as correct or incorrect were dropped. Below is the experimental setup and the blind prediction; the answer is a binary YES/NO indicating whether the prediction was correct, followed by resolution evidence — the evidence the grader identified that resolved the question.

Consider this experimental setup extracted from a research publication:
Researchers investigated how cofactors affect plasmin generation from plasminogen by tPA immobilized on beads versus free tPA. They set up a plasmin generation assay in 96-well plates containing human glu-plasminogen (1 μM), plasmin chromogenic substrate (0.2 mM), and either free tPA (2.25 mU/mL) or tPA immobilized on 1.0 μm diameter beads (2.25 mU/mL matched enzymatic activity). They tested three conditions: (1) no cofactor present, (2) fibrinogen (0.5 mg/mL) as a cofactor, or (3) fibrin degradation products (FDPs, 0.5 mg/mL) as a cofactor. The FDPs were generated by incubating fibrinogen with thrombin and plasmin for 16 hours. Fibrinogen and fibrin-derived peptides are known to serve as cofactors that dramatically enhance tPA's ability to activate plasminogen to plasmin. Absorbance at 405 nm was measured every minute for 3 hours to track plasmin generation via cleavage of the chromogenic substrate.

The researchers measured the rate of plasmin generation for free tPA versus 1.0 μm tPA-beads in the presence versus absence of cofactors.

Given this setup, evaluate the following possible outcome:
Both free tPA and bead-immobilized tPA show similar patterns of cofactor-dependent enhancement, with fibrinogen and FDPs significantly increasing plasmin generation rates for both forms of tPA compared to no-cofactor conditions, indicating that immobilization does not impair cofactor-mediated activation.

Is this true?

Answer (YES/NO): YES